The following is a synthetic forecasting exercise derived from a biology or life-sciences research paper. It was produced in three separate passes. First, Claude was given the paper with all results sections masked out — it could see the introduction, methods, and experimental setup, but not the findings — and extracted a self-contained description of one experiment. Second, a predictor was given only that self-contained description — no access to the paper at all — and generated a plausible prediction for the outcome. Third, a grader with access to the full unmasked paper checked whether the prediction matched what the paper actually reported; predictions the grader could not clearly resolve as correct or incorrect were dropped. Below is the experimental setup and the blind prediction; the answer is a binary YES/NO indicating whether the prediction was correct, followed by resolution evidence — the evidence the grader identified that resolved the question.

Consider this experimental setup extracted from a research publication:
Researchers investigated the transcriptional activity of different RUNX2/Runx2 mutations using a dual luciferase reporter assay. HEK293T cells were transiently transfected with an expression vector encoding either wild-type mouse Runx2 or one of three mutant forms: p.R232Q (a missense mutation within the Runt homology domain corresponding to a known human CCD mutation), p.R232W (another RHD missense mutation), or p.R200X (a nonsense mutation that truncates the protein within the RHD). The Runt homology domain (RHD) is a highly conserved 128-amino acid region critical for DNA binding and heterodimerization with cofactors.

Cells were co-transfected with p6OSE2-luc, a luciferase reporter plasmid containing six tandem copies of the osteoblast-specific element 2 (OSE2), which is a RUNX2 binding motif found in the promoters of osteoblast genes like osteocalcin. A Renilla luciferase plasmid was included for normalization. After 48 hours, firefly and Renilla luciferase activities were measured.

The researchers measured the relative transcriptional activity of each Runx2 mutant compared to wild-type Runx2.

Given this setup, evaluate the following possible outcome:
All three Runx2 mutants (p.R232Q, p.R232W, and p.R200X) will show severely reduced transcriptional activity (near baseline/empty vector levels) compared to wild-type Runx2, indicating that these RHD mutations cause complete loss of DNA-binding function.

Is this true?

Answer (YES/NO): YES